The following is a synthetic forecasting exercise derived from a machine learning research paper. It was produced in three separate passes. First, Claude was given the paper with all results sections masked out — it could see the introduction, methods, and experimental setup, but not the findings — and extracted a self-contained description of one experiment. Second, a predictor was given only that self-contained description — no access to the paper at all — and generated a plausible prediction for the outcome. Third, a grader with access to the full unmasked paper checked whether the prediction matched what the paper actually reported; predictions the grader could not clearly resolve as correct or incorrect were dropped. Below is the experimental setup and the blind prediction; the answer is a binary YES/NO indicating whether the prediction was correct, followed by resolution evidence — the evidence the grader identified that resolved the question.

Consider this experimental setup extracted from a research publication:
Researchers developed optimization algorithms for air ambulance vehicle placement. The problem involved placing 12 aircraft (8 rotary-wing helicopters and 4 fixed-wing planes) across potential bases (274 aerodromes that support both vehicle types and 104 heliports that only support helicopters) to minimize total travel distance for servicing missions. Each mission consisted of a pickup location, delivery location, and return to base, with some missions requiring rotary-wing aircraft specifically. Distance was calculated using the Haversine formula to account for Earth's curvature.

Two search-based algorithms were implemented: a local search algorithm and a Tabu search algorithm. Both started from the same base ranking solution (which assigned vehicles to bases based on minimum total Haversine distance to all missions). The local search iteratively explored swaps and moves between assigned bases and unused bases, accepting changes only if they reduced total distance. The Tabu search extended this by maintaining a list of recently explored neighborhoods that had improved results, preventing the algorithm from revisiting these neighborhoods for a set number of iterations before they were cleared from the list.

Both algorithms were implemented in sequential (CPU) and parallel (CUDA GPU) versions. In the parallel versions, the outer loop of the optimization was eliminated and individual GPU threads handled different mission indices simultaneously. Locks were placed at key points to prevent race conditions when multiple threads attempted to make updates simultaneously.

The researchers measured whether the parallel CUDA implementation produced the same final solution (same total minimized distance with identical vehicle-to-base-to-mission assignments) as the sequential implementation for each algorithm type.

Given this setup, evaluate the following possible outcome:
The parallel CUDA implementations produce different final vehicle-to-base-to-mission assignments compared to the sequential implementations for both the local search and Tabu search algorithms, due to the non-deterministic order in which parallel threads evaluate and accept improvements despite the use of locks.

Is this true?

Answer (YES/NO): NO